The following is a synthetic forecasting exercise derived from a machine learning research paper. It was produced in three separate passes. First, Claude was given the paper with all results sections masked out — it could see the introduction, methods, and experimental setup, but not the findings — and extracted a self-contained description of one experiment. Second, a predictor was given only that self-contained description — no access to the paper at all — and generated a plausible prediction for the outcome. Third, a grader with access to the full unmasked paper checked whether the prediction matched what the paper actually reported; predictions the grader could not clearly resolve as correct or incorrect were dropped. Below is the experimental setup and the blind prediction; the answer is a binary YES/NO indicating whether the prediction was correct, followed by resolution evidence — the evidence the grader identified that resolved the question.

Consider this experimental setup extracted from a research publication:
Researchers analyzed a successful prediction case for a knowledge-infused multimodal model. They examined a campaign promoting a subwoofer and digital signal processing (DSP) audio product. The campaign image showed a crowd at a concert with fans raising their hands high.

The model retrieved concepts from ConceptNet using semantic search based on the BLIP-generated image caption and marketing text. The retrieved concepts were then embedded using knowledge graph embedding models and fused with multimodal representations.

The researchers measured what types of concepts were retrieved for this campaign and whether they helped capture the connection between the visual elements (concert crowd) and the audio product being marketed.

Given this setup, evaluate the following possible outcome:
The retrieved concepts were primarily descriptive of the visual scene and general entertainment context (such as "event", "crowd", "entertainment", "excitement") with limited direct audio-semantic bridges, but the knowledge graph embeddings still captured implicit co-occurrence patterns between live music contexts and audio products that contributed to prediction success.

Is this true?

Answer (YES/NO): YES